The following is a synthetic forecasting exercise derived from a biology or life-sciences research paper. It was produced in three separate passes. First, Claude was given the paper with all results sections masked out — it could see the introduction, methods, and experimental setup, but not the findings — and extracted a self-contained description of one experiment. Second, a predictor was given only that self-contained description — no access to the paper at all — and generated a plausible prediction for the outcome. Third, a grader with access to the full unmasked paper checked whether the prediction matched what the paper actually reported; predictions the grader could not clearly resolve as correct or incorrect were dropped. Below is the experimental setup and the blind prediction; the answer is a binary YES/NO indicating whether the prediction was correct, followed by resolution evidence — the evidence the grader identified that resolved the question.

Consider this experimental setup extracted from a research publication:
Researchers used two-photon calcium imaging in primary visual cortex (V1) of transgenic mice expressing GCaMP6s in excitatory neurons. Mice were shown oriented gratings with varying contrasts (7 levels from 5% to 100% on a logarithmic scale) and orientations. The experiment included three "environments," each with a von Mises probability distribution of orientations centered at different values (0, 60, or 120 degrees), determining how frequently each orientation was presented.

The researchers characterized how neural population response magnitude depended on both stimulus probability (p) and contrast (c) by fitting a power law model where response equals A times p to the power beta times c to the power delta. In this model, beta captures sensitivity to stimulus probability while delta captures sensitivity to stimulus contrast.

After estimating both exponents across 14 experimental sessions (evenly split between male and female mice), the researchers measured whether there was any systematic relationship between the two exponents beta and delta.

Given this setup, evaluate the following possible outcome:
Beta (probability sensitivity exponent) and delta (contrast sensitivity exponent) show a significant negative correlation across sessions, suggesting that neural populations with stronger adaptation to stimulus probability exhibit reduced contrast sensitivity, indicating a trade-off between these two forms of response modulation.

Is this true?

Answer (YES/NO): NO